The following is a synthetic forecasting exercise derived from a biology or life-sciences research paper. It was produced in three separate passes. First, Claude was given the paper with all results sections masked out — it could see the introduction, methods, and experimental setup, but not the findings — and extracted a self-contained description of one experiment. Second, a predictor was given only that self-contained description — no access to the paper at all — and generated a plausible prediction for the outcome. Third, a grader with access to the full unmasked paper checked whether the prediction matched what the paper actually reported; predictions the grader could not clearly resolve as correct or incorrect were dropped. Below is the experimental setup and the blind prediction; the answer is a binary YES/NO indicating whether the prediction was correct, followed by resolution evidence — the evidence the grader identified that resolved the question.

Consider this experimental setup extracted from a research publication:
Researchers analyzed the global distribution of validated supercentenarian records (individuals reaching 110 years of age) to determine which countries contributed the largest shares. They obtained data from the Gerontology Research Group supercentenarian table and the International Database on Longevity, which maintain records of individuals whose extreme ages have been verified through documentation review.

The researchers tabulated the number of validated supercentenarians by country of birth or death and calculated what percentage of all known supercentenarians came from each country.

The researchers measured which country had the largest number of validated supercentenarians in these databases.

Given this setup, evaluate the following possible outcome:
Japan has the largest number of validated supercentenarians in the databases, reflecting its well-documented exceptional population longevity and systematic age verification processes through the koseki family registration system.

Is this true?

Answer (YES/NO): NO